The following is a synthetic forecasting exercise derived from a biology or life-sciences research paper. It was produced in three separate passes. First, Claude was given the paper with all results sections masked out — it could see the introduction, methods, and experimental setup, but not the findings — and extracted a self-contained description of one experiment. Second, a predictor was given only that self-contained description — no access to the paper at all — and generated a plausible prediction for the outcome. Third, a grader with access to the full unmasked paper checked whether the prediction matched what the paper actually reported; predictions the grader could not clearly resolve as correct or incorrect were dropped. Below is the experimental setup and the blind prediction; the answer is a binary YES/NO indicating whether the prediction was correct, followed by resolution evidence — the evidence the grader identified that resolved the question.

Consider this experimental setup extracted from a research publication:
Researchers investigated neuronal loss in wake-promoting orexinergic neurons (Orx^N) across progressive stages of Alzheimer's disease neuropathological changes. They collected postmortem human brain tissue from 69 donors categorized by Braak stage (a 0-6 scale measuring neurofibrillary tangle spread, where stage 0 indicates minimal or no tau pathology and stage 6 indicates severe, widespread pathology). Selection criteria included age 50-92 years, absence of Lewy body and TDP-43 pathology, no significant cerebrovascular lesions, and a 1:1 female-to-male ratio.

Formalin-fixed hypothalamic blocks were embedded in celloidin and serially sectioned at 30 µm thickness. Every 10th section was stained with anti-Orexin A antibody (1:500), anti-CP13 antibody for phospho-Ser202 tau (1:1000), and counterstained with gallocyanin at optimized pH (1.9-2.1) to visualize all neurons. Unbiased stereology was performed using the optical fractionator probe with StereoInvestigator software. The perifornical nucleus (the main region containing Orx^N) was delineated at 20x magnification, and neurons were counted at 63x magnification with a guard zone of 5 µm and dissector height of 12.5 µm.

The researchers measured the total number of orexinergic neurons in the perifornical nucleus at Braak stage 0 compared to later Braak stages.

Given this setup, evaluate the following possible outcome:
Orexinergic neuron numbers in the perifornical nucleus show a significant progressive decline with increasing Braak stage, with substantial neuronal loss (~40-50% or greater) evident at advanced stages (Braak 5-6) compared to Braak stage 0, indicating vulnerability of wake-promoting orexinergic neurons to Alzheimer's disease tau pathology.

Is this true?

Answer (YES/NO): YES